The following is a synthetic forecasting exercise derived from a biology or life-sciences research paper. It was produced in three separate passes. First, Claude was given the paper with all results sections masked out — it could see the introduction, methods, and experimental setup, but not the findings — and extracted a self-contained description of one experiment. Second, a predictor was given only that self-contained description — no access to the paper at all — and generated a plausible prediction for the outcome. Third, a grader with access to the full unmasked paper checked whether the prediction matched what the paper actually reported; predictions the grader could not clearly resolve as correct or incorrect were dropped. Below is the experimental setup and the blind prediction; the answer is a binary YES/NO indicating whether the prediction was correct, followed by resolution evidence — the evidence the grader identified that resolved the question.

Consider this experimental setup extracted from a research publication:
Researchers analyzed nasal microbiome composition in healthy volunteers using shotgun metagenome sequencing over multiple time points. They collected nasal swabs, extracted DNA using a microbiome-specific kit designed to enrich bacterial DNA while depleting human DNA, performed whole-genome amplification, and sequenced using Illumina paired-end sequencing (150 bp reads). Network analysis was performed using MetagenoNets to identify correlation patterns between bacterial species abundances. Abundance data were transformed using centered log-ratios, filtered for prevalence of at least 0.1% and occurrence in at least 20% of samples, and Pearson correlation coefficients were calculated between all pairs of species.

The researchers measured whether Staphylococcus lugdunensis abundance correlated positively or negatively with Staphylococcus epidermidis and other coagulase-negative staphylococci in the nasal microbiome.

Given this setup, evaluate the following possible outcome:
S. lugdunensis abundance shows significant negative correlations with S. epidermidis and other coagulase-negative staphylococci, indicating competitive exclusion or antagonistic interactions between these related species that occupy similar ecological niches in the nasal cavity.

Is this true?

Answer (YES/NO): NO